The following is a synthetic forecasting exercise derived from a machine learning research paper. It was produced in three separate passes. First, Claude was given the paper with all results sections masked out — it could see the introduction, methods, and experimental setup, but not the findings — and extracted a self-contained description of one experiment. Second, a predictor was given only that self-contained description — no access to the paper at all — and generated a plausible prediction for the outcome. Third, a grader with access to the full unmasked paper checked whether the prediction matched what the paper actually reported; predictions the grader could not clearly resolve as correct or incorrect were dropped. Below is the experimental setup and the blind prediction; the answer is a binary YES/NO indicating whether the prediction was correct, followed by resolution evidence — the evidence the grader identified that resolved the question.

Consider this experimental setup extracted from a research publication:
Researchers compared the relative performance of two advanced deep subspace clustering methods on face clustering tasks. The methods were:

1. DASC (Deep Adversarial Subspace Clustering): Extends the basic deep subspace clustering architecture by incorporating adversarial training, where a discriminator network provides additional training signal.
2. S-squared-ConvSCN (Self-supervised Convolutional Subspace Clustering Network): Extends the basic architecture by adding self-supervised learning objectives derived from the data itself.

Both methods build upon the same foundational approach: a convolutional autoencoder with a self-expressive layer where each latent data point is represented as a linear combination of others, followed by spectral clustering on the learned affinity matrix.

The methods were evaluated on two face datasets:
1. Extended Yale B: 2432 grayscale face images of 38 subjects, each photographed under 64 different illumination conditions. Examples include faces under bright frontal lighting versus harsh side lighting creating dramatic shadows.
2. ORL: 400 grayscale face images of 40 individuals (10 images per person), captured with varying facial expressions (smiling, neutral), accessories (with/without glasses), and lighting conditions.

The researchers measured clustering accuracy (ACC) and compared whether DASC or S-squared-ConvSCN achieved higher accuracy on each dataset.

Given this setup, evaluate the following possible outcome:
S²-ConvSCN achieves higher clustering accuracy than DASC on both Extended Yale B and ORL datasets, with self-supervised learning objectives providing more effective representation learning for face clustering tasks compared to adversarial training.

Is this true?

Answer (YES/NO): NO